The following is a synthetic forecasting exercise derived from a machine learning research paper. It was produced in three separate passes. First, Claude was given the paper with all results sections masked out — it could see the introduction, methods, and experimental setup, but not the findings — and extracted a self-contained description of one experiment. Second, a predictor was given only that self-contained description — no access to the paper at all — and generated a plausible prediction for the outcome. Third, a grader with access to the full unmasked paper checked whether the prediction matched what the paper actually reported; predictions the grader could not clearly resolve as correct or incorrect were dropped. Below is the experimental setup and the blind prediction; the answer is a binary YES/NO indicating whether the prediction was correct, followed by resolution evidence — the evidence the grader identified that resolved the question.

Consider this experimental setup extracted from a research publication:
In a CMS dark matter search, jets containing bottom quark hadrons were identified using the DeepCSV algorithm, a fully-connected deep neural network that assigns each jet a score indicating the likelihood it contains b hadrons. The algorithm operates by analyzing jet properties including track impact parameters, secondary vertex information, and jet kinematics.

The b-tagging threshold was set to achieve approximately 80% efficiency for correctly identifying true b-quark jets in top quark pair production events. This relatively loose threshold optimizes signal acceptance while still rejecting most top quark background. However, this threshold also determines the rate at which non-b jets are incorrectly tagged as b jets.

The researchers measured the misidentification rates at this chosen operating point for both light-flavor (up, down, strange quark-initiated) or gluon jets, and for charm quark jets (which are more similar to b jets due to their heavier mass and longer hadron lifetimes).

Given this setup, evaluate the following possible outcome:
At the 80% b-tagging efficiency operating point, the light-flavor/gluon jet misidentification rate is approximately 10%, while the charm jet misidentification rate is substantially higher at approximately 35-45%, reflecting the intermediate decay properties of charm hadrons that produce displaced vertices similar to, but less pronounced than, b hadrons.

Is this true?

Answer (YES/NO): YES